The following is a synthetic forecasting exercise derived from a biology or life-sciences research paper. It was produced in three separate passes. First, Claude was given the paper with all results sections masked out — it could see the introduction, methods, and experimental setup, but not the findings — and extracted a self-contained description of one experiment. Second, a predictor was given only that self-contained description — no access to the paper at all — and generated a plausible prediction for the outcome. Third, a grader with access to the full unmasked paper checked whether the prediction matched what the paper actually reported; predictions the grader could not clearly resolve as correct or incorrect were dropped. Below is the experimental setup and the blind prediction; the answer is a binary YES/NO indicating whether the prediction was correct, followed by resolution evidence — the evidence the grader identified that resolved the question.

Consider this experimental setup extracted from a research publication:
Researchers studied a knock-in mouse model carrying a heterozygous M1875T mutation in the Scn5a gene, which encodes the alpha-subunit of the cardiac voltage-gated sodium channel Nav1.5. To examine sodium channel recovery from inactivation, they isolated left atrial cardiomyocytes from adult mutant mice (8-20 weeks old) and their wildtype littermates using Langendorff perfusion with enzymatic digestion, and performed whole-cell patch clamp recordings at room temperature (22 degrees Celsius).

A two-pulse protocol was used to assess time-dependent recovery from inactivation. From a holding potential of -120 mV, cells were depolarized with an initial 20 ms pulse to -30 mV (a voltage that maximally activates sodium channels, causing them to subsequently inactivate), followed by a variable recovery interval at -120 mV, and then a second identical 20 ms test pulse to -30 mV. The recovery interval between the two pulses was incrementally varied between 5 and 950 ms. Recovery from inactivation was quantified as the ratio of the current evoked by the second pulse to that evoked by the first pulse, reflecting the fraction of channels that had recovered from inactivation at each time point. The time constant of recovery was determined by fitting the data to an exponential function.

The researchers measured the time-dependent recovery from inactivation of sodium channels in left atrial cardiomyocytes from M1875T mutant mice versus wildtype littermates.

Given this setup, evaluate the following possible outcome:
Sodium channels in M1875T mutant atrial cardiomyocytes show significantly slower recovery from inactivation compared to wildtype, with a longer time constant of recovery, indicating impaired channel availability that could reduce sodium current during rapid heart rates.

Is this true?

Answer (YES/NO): NO